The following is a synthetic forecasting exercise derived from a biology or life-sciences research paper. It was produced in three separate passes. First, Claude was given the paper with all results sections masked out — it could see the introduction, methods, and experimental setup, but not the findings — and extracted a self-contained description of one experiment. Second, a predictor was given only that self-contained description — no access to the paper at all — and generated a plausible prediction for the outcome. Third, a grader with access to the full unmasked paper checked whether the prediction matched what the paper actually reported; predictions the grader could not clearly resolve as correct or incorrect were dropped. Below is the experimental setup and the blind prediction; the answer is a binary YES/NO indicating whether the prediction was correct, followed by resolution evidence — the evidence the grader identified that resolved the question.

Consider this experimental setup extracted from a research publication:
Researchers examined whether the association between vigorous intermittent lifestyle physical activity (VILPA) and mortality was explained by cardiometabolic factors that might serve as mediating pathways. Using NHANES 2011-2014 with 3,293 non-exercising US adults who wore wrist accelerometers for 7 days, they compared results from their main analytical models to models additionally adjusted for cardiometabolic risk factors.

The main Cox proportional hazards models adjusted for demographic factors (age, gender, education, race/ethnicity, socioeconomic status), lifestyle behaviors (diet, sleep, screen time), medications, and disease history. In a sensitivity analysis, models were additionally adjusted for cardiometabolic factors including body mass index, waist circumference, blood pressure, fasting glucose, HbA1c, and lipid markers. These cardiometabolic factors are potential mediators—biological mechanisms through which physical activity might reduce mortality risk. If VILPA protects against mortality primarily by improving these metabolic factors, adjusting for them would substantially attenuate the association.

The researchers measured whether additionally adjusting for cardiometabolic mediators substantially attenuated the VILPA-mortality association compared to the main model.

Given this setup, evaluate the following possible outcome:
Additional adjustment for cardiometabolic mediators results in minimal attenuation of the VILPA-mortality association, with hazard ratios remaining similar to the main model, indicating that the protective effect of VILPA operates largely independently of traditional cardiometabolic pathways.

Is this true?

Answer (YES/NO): YES